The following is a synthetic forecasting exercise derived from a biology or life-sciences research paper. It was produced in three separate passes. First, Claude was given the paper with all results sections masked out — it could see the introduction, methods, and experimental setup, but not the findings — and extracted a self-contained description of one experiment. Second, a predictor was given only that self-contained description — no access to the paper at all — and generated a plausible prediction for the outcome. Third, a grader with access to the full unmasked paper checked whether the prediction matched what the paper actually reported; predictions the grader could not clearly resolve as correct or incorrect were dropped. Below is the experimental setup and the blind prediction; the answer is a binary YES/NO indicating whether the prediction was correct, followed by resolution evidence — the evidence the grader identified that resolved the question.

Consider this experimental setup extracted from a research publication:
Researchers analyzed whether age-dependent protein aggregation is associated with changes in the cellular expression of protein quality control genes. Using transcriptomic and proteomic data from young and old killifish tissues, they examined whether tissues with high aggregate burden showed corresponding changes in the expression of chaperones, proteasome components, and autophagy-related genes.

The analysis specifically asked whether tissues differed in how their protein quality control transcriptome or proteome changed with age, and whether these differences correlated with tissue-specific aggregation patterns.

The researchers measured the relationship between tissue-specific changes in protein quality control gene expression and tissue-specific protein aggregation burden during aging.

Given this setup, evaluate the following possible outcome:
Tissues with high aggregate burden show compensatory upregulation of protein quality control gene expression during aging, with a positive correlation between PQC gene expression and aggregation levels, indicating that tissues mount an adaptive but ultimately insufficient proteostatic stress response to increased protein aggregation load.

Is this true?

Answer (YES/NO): NO